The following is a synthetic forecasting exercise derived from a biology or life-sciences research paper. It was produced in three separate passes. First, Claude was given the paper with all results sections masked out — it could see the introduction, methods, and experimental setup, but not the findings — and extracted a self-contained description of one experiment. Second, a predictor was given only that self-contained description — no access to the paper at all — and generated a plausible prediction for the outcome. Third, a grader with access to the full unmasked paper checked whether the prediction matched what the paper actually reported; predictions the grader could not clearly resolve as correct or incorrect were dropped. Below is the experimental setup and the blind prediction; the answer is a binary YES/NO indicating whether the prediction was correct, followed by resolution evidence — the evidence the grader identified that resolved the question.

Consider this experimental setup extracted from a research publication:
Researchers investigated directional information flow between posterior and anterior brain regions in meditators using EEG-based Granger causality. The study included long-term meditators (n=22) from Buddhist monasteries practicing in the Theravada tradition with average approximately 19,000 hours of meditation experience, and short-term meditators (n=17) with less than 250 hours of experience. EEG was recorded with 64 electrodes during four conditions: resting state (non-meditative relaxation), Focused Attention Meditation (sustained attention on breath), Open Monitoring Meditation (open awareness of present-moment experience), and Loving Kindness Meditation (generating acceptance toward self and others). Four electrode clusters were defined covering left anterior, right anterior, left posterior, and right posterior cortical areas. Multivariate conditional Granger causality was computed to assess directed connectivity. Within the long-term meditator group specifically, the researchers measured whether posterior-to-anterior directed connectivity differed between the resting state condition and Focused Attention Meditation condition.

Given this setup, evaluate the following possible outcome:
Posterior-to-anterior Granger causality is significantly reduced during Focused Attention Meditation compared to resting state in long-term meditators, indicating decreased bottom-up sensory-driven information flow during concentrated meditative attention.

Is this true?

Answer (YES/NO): NO